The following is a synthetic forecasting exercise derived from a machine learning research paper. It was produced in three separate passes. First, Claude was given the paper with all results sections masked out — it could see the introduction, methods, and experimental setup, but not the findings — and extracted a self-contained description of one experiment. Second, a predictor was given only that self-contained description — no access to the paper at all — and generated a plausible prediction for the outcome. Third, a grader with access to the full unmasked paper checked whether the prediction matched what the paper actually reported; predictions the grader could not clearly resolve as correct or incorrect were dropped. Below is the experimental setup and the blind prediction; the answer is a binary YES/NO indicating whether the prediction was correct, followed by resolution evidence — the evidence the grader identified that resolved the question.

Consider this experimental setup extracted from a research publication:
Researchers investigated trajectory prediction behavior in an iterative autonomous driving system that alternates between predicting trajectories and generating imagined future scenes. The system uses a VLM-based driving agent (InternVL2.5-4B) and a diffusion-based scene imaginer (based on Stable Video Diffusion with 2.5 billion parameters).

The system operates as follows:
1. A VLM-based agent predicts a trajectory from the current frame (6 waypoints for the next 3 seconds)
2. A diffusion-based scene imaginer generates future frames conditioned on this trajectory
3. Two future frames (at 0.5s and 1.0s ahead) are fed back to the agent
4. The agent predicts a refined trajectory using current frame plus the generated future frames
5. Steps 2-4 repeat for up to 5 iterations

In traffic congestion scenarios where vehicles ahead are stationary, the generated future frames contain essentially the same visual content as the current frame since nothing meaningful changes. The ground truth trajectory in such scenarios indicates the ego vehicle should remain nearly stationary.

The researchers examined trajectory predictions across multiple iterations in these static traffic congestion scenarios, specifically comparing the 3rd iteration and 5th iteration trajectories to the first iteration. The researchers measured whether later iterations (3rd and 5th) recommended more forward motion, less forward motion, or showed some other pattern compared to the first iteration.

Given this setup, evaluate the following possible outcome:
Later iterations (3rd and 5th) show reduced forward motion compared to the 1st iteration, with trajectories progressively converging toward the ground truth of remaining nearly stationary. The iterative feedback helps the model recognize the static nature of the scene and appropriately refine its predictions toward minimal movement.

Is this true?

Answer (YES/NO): NO